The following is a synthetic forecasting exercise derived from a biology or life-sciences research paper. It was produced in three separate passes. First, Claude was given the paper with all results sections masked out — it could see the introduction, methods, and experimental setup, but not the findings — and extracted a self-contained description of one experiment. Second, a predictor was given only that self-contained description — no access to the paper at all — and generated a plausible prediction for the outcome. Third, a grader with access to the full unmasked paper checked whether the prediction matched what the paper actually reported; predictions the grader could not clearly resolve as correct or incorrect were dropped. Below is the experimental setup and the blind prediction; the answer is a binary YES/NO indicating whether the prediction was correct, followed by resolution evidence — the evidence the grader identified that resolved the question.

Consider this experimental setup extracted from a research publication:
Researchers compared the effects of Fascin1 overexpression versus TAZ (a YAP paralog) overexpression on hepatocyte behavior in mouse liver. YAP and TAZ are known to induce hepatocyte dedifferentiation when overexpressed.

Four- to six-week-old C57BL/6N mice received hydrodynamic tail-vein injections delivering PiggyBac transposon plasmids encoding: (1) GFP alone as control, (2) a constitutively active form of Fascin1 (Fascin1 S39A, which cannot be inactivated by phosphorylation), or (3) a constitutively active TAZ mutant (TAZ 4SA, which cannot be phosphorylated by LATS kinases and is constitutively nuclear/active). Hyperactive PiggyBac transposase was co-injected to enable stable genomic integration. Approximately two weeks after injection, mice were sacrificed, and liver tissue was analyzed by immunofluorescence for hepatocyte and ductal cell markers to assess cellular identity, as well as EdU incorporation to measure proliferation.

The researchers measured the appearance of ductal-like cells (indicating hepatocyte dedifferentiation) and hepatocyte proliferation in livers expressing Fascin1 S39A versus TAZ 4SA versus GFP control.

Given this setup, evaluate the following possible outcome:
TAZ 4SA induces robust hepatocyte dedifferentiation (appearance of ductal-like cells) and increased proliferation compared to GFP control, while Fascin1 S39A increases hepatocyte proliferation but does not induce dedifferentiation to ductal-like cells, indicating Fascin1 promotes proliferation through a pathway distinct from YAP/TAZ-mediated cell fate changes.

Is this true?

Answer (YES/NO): NO